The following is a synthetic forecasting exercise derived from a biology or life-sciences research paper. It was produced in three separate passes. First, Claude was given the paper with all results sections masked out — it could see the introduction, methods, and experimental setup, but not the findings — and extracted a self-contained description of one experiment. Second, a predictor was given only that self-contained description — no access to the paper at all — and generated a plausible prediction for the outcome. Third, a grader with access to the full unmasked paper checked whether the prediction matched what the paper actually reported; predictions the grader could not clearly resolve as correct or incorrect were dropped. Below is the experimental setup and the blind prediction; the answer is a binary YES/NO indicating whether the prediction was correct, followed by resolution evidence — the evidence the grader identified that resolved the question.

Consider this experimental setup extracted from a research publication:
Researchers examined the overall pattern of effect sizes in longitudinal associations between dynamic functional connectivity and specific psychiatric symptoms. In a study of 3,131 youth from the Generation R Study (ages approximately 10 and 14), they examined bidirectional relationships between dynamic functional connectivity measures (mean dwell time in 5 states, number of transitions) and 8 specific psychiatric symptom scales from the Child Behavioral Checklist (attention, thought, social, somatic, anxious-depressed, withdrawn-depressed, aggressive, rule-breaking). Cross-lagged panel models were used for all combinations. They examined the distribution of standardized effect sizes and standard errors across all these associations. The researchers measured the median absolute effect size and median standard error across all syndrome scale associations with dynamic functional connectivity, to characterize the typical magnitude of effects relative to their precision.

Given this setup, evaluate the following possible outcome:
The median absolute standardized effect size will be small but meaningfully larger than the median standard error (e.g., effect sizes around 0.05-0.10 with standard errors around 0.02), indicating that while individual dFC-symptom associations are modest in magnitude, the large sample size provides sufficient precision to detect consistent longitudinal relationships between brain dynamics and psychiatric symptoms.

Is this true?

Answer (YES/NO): NO